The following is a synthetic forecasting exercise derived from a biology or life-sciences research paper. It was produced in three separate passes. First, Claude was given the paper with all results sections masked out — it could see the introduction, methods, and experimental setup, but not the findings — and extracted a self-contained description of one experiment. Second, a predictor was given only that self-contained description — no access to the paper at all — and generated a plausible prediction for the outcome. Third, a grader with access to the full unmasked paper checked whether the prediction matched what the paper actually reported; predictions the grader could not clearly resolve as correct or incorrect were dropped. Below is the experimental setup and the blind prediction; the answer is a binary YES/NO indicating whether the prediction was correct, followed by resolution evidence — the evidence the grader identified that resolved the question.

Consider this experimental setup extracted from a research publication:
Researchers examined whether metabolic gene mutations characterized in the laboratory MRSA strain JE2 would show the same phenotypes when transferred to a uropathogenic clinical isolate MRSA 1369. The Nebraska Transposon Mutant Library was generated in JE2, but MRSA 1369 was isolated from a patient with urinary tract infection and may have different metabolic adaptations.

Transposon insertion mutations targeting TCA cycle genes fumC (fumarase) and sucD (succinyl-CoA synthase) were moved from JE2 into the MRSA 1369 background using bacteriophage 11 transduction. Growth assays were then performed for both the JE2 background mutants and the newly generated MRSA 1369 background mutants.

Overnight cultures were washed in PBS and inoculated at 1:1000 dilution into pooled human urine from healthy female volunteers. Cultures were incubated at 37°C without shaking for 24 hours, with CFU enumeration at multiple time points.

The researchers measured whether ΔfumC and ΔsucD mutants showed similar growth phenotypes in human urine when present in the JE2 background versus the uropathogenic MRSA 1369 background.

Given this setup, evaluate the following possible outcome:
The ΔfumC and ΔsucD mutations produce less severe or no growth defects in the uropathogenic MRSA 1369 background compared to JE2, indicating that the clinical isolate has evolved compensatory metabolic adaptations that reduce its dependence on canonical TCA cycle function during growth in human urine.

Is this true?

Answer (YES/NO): YES